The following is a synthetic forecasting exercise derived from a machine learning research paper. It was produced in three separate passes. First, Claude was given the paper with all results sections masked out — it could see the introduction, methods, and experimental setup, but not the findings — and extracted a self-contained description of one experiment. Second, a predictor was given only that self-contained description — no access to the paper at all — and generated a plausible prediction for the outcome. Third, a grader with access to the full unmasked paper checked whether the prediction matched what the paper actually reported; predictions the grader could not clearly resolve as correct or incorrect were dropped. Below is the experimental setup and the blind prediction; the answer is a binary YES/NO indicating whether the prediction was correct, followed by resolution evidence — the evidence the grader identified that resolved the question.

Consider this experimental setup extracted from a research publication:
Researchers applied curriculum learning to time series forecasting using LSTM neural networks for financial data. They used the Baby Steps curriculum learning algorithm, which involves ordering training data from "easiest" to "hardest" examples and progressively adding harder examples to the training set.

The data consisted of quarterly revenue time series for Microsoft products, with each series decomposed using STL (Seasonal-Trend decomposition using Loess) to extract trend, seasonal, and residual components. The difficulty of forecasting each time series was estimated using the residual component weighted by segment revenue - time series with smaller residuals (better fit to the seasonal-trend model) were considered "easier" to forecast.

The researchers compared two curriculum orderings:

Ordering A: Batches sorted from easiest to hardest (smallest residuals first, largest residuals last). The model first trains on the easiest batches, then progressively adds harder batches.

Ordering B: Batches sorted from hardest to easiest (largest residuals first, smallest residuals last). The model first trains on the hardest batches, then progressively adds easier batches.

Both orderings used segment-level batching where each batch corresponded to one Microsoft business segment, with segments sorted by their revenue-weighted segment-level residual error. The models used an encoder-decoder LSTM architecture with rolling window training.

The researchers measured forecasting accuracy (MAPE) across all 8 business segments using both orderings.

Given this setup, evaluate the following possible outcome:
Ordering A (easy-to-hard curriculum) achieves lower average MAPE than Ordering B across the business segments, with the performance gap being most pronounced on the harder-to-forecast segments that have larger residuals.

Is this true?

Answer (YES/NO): NO